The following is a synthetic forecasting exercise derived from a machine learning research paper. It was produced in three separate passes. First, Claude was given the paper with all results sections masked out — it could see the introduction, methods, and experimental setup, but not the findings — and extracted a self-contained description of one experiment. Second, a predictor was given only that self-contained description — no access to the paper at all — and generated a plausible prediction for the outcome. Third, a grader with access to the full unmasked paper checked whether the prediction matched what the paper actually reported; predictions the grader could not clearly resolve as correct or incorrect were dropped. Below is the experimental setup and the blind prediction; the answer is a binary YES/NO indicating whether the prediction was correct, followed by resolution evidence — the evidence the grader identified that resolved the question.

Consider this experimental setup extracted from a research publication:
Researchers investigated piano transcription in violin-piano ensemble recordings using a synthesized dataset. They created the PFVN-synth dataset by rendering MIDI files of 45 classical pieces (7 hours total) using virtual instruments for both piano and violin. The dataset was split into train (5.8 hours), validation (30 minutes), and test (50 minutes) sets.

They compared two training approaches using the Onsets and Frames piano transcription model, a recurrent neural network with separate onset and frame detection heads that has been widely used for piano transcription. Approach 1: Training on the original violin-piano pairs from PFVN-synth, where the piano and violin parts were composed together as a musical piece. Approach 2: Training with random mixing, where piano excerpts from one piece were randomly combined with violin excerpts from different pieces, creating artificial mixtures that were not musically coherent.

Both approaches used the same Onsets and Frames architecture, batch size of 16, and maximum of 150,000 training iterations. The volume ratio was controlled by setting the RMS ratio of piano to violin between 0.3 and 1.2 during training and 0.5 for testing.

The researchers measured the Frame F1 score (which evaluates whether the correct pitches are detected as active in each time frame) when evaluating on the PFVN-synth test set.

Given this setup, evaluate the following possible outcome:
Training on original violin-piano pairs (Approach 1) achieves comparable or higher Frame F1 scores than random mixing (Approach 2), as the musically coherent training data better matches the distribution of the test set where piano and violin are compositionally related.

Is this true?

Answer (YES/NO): NO